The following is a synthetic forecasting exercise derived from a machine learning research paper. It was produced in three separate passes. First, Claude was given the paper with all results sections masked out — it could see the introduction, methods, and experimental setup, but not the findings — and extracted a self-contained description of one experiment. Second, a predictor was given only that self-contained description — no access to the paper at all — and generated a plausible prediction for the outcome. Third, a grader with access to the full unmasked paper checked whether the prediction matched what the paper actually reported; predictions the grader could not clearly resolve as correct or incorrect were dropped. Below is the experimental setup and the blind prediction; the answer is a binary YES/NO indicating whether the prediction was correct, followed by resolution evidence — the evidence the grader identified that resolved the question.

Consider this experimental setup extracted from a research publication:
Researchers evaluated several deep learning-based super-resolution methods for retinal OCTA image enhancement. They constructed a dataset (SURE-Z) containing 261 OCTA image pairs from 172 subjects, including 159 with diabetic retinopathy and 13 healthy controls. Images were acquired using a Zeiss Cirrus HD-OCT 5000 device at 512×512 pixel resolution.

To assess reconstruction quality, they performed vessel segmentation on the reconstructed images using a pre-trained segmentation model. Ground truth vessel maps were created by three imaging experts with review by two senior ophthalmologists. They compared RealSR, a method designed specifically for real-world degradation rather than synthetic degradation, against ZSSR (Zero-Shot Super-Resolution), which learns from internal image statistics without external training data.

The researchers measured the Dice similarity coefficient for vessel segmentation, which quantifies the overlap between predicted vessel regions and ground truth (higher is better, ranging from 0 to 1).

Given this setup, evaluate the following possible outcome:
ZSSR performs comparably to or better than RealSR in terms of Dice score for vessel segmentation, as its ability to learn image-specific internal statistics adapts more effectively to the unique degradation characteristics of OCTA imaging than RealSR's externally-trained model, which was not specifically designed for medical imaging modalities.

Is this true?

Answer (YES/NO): YES